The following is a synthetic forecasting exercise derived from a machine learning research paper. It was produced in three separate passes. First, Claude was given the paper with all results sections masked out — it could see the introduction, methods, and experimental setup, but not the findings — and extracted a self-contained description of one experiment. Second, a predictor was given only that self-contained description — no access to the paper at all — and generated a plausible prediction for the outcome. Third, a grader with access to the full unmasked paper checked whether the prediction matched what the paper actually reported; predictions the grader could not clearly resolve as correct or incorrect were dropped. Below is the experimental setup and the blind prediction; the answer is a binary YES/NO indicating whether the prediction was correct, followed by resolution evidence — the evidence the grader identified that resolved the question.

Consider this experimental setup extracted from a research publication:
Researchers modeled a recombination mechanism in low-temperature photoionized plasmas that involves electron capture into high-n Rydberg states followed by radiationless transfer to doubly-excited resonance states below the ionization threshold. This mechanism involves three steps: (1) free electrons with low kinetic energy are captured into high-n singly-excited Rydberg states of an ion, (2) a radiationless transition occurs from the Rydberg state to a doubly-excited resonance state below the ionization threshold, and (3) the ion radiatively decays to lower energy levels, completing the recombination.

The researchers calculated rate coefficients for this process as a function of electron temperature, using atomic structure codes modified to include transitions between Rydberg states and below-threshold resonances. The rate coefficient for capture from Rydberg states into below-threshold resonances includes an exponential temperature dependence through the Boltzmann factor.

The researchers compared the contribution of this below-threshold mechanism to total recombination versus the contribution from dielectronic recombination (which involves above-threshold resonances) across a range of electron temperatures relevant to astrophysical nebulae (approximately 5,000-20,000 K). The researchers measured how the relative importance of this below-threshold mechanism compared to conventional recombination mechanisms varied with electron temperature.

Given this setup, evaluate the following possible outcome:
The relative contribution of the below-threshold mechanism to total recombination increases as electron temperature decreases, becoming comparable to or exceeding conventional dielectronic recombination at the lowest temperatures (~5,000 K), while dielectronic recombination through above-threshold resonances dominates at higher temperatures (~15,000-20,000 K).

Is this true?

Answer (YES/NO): YES